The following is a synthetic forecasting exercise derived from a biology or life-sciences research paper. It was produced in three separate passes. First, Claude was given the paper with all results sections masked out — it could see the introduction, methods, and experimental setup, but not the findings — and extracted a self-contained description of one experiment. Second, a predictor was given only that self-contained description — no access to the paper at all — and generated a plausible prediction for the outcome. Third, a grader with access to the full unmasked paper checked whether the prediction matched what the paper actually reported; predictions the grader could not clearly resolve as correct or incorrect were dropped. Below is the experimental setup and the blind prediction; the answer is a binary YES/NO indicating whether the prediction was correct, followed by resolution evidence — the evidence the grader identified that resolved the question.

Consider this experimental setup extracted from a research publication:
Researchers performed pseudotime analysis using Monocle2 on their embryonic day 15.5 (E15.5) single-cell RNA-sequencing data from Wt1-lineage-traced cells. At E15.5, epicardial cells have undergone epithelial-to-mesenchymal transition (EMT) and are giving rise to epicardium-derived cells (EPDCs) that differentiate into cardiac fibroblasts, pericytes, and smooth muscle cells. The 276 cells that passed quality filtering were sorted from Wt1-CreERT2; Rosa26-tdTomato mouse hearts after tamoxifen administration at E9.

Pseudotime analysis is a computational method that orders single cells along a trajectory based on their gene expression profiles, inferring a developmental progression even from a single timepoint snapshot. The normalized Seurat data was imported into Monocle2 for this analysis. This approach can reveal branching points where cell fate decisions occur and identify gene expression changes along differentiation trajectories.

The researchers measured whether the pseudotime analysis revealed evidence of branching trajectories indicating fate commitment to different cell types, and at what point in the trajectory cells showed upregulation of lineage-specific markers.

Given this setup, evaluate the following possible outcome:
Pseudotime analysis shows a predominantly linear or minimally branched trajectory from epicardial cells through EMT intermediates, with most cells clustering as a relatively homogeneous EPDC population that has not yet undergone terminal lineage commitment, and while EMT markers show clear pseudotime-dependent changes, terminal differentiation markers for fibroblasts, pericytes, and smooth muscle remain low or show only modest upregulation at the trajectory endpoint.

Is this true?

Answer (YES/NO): NO